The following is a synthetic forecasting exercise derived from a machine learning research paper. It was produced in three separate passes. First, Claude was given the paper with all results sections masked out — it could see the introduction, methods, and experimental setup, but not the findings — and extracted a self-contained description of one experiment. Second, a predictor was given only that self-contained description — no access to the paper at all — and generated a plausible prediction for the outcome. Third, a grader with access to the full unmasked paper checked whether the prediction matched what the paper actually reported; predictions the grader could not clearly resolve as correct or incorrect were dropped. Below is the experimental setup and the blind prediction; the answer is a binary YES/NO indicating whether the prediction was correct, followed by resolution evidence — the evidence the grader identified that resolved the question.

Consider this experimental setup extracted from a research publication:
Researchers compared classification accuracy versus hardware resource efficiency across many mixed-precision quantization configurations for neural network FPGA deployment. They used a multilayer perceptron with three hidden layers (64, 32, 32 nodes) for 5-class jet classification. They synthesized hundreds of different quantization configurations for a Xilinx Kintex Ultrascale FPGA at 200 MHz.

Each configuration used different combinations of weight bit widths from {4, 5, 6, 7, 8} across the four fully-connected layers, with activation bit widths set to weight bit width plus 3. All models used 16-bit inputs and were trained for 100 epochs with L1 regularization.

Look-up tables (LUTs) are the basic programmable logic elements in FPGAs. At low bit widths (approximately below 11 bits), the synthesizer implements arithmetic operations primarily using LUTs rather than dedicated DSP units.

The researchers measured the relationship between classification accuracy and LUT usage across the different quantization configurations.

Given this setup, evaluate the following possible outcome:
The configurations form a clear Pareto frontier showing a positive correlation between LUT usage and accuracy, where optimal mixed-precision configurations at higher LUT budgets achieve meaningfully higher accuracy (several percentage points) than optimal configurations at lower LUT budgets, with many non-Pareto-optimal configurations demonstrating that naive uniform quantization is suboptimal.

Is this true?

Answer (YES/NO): NO